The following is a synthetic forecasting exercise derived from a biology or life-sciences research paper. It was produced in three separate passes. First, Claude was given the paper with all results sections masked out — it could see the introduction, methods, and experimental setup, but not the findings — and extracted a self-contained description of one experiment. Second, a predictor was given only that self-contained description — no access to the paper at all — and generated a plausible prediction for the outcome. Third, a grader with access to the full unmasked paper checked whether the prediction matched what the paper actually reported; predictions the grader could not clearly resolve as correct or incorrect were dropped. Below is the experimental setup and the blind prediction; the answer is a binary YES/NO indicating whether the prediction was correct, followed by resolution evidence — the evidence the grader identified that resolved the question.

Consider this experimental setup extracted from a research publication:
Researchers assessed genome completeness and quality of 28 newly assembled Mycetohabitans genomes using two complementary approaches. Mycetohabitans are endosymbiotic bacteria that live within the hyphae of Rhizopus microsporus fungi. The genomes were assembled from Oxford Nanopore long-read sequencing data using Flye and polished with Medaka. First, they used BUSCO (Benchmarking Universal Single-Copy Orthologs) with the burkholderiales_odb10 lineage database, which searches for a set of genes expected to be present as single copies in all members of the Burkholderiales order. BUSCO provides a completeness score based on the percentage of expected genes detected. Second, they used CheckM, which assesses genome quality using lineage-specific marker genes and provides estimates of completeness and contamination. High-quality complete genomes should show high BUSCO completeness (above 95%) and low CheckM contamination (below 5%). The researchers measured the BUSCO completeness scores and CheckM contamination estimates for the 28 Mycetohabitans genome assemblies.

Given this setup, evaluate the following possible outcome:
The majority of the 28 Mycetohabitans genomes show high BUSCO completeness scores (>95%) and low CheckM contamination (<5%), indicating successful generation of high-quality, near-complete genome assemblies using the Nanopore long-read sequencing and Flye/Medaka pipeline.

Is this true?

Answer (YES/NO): YES